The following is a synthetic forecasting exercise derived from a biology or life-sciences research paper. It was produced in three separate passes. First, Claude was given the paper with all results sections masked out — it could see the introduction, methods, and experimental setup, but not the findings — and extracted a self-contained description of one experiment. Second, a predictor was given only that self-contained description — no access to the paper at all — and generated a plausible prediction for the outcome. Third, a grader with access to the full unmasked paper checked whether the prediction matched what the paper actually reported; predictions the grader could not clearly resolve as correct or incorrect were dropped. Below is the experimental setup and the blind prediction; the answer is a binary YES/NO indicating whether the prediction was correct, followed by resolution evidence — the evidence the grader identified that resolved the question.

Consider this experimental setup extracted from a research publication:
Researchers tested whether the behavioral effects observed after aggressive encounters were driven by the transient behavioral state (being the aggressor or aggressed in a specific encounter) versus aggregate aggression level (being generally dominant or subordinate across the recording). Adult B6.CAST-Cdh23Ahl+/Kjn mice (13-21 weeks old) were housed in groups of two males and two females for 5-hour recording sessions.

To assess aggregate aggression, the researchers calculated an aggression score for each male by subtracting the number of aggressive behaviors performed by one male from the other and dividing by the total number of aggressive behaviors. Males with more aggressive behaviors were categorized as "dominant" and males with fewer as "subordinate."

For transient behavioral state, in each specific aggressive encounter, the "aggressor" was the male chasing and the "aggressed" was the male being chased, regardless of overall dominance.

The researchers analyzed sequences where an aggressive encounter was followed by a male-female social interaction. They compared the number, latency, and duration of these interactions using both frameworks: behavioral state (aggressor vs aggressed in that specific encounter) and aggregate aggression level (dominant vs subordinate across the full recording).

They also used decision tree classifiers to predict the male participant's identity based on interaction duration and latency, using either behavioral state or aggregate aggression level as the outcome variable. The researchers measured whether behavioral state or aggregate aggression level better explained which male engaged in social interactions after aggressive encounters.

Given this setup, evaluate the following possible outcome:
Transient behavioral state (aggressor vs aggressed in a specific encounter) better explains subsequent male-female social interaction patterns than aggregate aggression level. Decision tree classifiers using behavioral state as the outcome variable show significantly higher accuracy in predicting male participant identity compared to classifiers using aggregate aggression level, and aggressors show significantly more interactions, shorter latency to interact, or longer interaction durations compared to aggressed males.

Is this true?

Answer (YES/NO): NO